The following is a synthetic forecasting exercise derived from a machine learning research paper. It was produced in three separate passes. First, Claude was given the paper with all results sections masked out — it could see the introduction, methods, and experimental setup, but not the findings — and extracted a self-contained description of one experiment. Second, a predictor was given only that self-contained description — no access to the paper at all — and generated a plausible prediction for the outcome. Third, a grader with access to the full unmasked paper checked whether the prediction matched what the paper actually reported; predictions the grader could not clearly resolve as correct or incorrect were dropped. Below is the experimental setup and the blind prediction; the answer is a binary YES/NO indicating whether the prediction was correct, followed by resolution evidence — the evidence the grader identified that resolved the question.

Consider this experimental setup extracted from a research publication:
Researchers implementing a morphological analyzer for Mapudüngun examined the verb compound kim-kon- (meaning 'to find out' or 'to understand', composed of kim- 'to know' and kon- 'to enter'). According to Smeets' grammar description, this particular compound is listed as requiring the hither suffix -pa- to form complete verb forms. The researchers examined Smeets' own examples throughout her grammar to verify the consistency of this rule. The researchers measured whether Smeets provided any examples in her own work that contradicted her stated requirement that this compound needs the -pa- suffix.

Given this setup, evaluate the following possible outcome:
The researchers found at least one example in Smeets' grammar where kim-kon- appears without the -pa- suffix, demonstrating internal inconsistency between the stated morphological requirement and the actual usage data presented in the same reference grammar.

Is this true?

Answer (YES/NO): YES